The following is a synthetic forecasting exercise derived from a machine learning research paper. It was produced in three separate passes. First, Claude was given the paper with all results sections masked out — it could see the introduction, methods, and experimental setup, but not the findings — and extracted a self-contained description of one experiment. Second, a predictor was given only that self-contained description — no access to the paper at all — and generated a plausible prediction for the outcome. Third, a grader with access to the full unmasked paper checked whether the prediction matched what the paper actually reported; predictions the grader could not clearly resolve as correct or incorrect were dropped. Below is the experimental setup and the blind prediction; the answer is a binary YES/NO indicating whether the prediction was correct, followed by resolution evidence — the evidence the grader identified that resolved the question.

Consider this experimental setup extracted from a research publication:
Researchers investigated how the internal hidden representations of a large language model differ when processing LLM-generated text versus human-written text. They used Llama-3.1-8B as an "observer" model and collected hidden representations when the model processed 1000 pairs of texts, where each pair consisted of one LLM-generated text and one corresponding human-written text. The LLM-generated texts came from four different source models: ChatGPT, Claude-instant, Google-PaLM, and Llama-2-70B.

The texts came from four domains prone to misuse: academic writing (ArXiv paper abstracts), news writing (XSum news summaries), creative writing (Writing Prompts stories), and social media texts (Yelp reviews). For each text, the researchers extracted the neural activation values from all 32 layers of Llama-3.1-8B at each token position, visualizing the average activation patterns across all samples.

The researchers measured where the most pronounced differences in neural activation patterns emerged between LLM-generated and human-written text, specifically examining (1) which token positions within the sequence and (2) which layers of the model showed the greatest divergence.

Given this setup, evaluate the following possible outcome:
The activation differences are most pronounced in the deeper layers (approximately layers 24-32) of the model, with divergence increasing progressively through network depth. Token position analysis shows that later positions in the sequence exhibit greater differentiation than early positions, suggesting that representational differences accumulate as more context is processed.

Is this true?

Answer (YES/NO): NO